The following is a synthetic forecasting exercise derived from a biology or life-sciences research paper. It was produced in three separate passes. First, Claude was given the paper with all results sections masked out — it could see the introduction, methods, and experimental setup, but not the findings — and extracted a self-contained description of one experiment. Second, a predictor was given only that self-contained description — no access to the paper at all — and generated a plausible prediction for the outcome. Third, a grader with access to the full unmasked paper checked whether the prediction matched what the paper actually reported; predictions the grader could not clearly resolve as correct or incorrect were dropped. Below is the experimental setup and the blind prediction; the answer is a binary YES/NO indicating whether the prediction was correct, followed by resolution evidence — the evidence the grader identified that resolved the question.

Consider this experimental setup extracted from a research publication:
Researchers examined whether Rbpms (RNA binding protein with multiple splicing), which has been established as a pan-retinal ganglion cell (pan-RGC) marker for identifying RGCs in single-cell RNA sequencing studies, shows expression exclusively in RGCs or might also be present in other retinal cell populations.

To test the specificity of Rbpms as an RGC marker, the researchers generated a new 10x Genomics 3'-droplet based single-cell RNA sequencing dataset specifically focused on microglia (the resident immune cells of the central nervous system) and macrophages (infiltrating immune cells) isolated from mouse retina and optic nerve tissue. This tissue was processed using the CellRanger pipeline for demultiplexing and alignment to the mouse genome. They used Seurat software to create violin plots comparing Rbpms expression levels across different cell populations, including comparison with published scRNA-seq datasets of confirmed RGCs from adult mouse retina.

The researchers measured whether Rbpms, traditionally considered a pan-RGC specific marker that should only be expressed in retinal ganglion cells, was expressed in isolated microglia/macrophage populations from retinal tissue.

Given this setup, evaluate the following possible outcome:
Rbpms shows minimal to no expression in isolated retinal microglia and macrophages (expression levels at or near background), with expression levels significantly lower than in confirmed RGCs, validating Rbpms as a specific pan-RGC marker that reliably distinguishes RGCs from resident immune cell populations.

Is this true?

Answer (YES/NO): NO